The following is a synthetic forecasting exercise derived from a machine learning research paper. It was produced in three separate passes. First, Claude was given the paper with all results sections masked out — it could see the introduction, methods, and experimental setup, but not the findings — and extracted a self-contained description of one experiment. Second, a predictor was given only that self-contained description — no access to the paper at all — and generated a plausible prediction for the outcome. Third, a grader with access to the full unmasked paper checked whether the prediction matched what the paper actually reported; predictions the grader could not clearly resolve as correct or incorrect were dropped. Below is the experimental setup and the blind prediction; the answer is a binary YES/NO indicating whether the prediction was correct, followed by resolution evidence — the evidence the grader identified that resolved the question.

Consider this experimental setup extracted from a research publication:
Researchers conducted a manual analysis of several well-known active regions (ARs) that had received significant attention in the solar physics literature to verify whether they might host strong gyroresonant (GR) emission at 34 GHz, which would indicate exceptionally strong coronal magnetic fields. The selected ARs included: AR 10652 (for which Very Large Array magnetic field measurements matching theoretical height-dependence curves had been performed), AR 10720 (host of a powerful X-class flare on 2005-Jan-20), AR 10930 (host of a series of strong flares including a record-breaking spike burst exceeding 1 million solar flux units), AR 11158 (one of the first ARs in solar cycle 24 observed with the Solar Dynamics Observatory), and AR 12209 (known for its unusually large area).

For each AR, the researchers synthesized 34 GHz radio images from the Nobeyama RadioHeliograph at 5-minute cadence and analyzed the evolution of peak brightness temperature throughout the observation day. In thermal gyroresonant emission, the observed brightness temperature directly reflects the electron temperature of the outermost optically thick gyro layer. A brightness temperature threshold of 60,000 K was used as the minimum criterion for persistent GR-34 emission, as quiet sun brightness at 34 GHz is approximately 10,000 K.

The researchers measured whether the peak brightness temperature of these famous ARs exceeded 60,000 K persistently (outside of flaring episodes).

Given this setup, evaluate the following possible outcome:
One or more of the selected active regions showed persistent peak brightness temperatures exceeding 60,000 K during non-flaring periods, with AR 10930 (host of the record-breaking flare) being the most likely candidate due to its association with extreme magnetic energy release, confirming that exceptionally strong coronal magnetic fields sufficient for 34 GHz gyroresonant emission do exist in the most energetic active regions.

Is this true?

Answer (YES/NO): NO